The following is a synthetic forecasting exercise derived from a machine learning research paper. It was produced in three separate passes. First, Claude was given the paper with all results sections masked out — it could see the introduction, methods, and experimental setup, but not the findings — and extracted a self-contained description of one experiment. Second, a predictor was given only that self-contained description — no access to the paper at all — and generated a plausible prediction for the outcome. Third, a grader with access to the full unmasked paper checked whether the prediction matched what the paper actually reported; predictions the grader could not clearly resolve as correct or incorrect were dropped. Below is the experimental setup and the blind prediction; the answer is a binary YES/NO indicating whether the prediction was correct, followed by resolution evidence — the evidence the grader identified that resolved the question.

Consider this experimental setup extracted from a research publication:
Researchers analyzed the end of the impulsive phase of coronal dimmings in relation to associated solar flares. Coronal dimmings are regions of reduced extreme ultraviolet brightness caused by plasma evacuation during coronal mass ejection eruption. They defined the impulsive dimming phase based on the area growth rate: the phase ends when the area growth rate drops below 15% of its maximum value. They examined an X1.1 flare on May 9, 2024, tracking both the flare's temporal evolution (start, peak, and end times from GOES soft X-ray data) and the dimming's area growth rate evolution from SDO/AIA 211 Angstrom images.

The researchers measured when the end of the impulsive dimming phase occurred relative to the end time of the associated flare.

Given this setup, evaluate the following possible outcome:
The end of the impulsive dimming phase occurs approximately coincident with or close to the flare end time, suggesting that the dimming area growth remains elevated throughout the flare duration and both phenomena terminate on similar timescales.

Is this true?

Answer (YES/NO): YES